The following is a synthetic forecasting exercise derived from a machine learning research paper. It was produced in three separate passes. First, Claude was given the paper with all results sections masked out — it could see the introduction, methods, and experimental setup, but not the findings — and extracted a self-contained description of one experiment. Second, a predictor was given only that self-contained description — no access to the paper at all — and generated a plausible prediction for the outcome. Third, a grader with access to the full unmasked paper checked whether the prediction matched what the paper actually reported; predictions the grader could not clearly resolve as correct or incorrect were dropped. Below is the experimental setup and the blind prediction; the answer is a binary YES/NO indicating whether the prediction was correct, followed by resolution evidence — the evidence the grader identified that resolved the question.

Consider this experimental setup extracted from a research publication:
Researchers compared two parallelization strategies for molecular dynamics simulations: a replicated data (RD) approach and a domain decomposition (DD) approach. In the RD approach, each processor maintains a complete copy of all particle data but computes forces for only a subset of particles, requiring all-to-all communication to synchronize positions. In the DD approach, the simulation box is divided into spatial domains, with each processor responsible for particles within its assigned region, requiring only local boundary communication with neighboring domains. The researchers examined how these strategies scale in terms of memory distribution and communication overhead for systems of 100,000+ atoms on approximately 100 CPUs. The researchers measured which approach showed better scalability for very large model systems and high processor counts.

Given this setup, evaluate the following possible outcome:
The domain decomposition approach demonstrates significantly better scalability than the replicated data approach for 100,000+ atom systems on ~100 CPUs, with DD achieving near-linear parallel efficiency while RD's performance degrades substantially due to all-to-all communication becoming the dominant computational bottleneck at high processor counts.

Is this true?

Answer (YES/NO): NO